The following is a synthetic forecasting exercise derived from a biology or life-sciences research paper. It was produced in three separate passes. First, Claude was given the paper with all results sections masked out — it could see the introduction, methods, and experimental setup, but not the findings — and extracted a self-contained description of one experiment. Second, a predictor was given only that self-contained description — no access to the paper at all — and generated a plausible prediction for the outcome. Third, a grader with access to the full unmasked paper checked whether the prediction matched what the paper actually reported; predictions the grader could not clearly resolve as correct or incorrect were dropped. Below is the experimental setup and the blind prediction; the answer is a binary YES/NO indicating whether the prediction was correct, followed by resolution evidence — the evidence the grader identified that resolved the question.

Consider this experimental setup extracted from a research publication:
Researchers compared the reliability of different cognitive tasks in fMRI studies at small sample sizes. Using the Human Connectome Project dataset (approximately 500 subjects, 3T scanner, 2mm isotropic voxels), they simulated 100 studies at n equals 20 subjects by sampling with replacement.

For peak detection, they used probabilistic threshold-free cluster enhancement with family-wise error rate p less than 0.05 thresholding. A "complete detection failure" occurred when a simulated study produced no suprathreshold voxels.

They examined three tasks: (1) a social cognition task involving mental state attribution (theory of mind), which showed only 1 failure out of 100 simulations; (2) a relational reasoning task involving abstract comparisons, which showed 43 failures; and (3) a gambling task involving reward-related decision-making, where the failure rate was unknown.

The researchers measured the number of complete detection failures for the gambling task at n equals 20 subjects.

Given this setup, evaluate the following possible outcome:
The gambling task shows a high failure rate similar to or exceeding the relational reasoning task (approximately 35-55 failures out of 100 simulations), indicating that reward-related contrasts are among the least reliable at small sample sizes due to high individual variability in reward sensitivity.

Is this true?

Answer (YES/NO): NO